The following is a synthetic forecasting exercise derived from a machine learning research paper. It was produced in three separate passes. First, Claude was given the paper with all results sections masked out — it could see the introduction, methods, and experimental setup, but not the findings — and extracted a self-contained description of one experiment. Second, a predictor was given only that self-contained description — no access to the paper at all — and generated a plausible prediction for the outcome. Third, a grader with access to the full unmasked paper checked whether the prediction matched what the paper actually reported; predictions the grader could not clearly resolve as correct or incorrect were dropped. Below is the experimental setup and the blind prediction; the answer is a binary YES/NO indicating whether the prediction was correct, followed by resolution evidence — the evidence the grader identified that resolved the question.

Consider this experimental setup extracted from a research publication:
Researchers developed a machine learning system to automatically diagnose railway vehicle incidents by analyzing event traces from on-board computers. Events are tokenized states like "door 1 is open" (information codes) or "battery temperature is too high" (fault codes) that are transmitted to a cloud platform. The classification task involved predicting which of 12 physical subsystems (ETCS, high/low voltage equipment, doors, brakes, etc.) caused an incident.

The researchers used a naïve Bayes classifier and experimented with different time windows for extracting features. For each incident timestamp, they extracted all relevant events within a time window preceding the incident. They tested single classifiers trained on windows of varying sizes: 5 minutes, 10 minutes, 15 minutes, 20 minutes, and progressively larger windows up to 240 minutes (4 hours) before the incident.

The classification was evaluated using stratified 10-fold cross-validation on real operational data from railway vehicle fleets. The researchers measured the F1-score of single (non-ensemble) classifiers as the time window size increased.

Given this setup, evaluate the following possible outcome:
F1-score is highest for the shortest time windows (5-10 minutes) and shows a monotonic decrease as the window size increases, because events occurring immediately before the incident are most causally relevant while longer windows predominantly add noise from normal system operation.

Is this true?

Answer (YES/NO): YES